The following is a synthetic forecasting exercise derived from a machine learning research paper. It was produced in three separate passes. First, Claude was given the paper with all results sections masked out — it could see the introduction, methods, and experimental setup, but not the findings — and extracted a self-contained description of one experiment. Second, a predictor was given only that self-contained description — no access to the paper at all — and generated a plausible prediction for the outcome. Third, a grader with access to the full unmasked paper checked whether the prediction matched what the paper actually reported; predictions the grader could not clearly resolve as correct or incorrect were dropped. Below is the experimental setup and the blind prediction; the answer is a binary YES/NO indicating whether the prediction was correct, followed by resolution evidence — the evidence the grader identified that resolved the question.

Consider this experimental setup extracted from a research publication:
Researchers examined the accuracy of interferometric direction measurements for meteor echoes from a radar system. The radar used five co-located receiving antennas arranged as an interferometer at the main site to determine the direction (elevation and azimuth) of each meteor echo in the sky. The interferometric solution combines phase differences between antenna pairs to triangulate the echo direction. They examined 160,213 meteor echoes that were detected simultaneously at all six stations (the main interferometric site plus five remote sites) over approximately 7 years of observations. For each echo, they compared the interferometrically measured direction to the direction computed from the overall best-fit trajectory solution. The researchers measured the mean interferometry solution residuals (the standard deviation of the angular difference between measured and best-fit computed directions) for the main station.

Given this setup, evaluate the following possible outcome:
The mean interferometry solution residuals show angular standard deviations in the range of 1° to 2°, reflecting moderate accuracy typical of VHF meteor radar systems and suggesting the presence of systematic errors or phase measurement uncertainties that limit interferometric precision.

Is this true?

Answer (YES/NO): NO